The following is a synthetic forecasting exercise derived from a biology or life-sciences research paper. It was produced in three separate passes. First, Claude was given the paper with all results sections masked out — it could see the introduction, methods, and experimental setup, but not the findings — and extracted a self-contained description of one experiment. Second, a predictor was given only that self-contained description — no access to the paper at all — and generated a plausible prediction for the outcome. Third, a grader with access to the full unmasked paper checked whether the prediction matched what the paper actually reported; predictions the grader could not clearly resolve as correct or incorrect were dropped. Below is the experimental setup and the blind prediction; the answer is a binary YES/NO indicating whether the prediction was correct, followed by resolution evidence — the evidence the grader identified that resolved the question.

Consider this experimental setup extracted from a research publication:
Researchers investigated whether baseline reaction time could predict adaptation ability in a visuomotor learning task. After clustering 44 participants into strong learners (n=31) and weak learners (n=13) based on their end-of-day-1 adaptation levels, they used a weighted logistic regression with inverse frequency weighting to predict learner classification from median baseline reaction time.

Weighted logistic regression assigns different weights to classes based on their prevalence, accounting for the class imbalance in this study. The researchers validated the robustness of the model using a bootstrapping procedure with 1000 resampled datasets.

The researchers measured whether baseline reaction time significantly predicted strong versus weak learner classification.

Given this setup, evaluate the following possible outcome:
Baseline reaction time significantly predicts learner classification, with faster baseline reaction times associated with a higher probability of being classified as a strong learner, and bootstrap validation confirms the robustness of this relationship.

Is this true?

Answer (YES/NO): NO